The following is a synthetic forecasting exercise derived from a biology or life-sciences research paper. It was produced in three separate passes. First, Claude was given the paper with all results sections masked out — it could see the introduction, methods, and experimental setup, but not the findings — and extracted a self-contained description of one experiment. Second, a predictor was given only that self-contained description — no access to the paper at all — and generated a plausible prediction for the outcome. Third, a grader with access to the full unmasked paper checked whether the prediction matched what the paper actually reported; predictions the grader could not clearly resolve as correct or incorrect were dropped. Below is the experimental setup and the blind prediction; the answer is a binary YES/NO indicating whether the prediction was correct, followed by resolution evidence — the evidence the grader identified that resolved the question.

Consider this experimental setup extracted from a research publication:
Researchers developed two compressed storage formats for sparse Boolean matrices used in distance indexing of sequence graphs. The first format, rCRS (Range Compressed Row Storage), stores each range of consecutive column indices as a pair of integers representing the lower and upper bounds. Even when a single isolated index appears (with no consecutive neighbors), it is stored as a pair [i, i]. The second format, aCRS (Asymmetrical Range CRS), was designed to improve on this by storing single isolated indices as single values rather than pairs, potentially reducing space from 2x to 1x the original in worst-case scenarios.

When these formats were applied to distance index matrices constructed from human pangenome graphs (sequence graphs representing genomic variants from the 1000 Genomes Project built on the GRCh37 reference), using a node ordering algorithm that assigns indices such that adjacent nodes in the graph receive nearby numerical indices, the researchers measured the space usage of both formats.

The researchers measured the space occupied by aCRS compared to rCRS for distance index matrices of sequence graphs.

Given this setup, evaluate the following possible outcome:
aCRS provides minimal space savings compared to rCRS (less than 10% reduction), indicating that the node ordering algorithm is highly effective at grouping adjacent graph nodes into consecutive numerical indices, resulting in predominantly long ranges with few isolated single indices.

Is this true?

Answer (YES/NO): NO